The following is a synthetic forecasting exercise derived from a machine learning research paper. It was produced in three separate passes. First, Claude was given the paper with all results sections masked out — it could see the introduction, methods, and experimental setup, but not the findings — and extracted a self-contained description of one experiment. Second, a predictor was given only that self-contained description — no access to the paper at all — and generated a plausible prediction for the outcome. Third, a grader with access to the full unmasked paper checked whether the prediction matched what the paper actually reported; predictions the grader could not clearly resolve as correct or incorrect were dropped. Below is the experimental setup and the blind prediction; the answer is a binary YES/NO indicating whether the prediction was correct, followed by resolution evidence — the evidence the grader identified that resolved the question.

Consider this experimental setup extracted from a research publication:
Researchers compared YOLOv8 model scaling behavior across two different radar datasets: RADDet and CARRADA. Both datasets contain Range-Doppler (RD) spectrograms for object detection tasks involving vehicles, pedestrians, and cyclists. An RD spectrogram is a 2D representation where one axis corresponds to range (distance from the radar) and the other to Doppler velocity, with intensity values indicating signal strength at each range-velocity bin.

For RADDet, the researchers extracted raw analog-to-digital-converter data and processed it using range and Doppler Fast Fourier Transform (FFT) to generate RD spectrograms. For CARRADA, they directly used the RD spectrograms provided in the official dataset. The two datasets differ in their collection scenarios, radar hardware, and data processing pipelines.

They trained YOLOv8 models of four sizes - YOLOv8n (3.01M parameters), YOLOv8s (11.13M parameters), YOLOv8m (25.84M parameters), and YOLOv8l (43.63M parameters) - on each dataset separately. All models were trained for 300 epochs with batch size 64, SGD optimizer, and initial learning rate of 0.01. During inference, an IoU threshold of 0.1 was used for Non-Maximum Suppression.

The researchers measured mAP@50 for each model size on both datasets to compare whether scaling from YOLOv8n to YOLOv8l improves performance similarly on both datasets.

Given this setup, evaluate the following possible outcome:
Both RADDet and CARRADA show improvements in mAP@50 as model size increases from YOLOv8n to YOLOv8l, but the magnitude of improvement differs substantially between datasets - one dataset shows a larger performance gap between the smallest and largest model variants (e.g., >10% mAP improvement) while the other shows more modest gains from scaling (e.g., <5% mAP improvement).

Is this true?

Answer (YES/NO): NO